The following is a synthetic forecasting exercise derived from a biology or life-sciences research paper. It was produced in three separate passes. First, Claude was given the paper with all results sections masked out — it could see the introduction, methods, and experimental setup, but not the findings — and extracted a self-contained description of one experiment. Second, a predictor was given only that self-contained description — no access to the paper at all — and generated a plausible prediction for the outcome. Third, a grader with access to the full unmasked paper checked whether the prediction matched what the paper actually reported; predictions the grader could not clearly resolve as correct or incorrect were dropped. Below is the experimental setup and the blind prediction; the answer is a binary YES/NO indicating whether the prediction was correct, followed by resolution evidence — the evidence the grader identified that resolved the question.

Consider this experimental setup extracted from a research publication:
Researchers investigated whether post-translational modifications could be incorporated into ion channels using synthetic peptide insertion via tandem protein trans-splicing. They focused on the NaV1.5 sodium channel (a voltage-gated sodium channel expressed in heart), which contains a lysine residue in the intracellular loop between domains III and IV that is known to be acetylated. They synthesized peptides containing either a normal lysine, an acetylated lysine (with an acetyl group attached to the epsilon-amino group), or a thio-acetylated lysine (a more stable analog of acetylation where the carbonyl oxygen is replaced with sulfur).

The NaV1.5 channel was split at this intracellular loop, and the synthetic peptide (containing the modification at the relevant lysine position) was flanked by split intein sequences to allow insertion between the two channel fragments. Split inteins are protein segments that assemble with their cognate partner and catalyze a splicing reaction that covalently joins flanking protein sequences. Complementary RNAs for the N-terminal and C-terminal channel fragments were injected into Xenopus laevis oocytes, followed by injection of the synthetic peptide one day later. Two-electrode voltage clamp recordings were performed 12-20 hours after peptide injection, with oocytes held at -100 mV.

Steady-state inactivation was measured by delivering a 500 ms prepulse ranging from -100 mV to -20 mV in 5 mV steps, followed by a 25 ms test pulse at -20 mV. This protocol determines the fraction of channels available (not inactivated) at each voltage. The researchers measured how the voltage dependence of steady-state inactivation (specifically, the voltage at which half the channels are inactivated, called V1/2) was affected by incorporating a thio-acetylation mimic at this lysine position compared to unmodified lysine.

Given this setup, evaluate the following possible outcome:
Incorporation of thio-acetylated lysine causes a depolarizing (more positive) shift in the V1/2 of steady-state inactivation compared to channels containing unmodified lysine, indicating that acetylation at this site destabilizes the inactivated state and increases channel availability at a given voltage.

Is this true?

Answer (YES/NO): NO